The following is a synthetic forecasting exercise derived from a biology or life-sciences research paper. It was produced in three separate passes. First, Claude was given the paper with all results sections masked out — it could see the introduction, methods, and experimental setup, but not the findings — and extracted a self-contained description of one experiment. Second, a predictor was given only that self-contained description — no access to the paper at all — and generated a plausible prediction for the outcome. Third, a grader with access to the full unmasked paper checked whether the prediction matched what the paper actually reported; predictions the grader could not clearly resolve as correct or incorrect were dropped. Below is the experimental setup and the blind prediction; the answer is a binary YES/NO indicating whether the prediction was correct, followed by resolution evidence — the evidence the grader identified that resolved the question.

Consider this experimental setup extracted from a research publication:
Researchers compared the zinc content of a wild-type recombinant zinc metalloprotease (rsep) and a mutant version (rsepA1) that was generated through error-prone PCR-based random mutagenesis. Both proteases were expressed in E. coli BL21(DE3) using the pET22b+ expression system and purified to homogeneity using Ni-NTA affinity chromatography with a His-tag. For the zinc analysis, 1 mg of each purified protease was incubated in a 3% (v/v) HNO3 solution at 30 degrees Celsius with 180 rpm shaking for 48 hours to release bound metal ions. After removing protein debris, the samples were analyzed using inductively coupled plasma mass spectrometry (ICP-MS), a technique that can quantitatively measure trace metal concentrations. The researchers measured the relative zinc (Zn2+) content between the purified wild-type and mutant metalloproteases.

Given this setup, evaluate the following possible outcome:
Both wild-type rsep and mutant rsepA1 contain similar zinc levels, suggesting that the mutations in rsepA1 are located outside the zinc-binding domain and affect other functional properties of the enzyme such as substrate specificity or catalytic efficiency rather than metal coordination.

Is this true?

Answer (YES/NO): NO